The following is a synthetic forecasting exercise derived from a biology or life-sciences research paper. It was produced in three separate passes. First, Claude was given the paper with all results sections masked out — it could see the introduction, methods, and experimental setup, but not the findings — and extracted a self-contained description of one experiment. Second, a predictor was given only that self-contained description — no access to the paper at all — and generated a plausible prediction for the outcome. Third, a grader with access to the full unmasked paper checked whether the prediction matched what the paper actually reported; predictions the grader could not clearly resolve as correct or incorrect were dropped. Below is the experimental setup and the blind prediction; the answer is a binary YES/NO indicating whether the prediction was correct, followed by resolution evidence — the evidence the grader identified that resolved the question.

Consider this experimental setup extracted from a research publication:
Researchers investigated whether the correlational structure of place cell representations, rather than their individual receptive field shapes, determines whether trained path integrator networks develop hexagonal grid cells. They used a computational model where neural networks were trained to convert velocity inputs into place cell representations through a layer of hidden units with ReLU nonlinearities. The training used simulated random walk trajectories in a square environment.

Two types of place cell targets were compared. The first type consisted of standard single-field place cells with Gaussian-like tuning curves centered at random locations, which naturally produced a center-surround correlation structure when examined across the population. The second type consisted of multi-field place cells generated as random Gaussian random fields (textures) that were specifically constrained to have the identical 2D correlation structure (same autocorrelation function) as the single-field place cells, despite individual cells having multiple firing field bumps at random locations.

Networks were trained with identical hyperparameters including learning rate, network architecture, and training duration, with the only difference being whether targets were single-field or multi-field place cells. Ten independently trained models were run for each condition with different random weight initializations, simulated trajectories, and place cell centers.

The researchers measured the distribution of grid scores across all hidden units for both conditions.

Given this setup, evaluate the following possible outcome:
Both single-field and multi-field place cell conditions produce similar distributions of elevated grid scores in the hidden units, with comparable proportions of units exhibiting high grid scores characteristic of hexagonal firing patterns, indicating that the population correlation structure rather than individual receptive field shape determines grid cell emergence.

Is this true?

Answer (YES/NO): YES